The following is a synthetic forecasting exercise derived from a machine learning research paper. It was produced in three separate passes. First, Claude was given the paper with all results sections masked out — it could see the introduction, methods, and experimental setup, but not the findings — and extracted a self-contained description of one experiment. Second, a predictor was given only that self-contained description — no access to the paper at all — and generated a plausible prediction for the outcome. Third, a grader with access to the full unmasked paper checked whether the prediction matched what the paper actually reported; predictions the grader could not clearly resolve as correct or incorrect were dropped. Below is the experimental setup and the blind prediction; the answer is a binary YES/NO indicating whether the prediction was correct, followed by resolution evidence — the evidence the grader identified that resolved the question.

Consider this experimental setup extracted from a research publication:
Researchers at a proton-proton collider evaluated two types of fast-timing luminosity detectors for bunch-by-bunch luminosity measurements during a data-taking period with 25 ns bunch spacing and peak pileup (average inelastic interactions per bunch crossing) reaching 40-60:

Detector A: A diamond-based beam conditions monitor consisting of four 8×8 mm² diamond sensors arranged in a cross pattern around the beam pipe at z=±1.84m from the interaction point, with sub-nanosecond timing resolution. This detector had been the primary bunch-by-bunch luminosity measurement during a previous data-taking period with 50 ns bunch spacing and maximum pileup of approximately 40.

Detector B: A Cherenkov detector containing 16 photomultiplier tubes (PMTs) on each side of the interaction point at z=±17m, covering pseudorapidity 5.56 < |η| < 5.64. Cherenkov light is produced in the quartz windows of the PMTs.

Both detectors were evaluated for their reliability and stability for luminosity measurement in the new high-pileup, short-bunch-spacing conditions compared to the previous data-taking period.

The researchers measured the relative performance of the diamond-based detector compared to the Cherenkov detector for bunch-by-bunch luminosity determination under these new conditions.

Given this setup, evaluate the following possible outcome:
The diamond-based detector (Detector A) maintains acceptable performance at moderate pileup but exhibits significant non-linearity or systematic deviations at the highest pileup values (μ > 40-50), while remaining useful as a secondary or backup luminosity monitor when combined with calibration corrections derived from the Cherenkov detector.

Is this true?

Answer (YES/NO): NO